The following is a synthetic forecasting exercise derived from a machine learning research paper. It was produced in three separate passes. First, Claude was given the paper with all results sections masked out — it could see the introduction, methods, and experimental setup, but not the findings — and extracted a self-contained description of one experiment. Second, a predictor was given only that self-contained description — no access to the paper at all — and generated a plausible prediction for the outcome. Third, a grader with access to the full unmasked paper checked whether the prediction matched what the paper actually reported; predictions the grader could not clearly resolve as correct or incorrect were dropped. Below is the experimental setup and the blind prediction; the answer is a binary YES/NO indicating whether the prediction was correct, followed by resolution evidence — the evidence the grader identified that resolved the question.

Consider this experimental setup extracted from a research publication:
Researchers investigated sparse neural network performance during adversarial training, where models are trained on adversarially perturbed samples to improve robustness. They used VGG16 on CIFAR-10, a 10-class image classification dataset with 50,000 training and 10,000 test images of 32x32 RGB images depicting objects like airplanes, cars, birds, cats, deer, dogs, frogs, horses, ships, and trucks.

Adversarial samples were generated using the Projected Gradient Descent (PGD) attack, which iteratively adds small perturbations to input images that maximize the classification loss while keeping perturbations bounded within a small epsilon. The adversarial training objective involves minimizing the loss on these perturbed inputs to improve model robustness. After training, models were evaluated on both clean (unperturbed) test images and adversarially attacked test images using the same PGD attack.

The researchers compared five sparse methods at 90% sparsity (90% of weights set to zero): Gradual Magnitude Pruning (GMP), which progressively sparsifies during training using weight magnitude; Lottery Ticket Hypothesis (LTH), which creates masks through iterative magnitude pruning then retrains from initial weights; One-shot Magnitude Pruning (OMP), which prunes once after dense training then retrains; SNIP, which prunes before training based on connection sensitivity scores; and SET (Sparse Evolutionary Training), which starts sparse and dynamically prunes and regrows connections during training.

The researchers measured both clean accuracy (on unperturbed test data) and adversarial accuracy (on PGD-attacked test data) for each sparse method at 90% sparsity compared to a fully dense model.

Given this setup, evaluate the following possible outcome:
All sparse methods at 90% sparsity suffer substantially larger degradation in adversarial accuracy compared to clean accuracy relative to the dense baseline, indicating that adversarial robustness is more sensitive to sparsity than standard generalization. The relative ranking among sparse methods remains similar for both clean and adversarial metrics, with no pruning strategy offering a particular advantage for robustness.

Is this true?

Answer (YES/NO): NO